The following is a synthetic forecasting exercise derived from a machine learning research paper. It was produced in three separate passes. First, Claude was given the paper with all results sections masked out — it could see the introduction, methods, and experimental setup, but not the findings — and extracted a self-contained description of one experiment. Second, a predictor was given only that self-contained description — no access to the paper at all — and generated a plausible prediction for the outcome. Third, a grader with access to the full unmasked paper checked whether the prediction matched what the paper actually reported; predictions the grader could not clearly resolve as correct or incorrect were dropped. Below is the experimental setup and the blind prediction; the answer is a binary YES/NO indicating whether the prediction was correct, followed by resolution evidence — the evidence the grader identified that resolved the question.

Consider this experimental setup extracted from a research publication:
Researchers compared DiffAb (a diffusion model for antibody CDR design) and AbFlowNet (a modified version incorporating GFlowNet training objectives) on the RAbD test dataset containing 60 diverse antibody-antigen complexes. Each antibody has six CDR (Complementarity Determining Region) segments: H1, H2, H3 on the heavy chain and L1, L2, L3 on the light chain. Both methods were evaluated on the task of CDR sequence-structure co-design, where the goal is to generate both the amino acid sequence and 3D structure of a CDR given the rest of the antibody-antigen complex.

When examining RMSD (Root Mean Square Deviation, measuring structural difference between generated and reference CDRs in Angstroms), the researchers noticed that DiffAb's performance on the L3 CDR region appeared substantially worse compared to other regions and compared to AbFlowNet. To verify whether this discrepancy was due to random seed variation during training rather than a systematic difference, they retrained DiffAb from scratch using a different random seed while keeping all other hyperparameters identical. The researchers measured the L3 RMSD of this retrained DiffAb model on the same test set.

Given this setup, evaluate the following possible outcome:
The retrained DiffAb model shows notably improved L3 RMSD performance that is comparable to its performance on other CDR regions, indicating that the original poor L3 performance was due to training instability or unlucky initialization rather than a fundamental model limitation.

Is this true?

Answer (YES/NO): NO